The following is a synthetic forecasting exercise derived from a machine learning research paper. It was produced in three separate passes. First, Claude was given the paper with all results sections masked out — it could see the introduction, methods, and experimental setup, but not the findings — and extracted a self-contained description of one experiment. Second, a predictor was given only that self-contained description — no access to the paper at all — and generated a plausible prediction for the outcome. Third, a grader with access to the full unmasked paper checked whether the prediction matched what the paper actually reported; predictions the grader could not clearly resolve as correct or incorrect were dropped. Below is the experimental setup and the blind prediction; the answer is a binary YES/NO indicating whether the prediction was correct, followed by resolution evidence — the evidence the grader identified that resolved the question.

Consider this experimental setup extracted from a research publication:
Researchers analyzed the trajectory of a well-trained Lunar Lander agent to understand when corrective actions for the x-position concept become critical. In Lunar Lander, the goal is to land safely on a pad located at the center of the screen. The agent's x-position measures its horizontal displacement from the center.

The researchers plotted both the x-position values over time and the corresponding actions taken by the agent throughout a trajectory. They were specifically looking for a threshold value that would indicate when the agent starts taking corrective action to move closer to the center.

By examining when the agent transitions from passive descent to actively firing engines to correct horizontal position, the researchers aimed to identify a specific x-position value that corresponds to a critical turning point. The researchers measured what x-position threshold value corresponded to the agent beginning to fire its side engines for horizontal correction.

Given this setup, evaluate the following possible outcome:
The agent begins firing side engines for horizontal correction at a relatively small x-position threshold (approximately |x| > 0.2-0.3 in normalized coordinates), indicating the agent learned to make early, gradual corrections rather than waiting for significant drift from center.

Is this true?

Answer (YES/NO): NO